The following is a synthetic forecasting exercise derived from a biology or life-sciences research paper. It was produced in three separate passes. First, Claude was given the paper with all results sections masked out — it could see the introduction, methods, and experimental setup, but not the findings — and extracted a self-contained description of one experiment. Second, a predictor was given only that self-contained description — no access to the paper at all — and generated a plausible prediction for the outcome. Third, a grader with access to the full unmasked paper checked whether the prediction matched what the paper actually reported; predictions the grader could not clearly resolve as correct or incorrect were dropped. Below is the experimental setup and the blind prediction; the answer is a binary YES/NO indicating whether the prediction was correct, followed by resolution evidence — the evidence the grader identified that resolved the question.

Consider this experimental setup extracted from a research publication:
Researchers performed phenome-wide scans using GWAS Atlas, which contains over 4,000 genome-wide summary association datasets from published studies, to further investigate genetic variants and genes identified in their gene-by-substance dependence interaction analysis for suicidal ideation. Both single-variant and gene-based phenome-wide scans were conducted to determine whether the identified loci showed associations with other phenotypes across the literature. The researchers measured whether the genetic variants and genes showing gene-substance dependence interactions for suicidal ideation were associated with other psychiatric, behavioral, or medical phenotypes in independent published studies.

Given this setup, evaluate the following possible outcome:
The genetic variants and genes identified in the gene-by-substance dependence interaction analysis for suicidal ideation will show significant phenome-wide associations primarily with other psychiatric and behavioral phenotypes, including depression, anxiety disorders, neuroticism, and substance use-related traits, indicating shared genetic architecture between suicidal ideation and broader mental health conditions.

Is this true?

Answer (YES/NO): NO